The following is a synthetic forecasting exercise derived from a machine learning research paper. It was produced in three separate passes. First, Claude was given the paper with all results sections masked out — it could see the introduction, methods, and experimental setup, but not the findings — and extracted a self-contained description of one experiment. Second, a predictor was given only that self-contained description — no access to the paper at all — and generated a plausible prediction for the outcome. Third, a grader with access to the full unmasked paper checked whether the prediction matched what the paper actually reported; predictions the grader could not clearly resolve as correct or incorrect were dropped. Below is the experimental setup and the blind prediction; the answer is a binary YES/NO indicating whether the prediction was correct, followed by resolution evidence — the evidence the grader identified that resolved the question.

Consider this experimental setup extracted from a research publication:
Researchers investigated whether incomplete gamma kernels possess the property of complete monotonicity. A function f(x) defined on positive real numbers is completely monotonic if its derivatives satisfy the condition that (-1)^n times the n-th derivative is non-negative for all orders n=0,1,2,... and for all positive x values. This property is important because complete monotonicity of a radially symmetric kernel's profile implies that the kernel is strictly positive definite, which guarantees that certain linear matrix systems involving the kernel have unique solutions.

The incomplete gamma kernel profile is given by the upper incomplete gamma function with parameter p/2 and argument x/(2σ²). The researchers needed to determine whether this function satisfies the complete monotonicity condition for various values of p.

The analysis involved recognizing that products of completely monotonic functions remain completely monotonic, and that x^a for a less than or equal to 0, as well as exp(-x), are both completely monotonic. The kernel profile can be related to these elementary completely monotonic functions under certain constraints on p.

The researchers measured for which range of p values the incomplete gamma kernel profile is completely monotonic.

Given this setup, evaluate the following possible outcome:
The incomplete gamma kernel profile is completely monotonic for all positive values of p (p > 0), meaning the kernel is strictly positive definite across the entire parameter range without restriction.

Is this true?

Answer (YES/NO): NO